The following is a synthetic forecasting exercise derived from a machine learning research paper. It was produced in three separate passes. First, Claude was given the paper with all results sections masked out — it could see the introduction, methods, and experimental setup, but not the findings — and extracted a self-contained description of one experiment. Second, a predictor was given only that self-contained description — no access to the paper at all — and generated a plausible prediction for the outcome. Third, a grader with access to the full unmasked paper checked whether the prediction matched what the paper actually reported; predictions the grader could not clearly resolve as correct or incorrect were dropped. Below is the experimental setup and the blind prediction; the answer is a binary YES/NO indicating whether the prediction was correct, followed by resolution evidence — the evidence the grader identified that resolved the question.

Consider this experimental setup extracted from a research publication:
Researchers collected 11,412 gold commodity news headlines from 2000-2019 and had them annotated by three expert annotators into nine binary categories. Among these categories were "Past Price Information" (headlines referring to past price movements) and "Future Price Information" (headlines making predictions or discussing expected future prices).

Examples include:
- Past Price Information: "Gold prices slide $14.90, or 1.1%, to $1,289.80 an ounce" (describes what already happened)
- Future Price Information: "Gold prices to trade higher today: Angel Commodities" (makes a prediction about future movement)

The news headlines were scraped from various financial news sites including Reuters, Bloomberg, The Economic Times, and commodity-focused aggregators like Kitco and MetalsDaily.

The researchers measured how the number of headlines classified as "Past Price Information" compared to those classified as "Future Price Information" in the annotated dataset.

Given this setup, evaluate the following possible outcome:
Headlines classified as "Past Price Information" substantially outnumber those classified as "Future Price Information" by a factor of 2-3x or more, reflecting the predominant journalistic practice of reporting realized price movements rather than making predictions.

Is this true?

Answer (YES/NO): YES